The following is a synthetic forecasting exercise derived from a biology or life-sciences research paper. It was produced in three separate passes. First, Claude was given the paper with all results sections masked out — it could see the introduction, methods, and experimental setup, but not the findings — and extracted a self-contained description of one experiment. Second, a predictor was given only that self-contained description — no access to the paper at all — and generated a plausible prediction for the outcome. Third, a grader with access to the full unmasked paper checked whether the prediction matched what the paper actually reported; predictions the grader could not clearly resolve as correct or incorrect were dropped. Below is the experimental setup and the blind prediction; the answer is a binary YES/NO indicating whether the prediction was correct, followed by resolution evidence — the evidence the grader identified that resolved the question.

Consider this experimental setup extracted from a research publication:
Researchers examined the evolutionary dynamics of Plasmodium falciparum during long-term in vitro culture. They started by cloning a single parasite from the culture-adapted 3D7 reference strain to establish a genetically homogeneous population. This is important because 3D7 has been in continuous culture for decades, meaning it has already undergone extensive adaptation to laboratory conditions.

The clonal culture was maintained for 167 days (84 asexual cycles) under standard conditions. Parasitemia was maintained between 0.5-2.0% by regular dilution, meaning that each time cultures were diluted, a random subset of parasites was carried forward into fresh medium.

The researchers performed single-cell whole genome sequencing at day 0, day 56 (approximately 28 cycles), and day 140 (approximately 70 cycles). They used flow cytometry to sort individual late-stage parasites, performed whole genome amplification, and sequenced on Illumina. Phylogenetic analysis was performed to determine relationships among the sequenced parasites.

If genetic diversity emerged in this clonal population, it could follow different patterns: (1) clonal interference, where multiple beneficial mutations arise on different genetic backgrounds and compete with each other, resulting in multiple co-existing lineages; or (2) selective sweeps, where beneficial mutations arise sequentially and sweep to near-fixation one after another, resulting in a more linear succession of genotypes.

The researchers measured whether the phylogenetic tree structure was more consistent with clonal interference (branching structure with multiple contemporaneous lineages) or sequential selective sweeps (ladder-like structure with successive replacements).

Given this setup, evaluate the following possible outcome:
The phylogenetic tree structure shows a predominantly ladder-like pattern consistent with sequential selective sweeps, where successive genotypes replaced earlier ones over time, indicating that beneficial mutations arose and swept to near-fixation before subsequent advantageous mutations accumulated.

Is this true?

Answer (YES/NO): NO